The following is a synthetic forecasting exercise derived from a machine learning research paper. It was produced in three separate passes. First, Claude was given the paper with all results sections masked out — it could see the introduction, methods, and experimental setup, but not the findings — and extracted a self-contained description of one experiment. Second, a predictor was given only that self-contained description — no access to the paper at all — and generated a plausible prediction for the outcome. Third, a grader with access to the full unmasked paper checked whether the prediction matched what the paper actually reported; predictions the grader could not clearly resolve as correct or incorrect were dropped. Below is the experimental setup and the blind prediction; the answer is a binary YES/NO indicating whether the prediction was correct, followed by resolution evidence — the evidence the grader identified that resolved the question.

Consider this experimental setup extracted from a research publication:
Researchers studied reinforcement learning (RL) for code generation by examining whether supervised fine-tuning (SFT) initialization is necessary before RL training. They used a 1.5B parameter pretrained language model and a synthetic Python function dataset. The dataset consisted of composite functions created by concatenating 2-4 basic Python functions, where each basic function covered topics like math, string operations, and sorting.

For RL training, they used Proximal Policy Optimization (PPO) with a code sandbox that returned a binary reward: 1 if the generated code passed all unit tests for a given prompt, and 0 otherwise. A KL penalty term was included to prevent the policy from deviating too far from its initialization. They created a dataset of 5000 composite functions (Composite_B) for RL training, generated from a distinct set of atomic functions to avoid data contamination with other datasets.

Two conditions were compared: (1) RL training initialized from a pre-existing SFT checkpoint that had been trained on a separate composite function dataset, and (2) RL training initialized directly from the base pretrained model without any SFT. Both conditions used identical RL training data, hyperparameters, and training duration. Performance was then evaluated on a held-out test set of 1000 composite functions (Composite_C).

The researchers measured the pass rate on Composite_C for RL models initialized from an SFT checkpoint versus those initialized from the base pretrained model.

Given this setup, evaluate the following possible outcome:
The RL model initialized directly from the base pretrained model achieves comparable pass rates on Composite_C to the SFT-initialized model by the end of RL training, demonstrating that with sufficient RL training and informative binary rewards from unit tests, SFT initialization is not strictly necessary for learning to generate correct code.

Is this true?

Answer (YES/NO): NO